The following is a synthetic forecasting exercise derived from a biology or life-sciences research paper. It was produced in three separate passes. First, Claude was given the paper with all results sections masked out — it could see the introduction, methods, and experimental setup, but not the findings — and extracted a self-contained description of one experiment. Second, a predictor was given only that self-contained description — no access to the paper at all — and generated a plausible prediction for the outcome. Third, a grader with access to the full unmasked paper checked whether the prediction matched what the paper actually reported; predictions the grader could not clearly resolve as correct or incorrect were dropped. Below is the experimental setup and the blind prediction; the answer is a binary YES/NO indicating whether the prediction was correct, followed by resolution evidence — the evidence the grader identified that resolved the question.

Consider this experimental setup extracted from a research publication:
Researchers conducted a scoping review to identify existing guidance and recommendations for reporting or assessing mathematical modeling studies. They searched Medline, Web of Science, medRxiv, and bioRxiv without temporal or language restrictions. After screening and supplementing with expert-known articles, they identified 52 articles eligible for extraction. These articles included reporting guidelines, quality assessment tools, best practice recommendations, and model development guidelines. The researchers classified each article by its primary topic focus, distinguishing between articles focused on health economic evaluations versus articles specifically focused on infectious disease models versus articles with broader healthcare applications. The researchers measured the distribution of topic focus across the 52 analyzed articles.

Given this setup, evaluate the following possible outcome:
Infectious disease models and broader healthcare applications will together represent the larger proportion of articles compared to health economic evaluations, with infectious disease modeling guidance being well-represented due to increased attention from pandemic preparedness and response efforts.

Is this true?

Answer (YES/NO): NO